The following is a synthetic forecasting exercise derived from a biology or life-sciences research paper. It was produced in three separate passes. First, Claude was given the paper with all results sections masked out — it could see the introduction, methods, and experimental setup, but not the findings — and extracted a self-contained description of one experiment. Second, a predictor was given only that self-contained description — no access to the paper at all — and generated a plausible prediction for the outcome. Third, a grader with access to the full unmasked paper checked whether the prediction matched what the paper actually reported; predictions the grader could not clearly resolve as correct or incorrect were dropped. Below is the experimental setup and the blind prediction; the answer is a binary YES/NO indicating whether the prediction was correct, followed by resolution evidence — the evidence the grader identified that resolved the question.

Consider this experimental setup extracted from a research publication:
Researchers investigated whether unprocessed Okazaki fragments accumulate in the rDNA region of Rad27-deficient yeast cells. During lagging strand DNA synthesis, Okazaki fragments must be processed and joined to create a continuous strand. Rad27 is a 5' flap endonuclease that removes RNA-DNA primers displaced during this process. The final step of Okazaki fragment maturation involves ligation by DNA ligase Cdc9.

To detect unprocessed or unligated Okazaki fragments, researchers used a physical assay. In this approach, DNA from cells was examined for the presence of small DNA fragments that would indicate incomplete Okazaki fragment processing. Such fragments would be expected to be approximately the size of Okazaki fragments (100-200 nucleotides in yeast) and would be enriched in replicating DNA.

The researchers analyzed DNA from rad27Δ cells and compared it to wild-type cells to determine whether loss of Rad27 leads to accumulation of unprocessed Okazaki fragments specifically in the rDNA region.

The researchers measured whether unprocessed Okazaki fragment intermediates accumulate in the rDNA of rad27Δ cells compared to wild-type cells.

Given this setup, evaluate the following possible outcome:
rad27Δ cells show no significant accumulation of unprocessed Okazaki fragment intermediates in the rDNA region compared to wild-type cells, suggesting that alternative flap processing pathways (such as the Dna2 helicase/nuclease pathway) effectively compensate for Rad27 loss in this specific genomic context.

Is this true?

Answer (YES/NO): NO